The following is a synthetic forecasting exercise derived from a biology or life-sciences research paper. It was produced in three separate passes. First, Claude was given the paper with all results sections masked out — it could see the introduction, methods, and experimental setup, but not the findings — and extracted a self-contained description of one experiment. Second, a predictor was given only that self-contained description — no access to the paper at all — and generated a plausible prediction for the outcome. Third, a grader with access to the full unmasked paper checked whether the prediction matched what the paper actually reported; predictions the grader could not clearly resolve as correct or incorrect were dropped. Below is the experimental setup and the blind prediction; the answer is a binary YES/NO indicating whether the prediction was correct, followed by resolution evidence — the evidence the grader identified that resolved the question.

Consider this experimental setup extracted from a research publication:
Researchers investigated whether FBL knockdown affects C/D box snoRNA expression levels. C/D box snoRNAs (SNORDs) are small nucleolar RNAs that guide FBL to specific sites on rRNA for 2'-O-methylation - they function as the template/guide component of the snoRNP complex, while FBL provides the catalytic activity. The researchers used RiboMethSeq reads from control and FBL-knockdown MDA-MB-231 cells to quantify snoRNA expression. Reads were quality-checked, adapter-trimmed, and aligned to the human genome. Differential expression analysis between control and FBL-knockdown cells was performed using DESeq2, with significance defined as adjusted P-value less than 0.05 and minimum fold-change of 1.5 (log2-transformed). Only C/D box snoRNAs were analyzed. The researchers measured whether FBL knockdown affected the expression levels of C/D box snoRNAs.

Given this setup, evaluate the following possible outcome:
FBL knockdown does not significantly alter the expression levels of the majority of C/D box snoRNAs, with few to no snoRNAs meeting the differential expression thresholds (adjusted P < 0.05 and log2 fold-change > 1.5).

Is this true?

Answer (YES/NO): NO